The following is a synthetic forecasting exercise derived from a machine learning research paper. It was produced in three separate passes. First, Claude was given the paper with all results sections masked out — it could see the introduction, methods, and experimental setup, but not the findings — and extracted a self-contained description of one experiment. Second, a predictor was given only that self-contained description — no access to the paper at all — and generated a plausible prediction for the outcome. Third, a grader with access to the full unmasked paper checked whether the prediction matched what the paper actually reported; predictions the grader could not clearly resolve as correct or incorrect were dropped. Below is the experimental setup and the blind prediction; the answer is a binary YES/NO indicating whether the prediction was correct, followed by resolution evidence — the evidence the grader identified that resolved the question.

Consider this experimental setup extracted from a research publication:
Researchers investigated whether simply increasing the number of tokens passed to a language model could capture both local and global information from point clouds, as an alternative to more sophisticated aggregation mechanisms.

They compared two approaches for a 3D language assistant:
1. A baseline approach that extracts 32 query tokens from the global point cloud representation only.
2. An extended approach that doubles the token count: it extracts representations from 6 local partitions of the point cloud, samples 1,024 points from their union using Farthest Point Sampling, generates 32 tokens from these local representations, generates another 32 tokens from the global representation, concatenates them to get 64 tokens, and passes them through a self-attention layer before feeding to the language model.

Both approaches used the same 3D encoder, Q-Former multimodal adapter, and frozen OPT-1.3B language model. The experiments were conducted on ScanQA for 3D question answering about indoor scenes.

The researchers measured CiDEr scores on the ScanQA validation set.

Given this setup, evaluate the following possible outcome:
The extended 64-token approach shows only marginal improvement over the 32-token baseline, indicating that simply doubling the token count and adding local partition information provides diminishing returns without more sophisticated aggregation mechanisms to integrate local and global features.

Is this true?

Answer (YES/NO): YES